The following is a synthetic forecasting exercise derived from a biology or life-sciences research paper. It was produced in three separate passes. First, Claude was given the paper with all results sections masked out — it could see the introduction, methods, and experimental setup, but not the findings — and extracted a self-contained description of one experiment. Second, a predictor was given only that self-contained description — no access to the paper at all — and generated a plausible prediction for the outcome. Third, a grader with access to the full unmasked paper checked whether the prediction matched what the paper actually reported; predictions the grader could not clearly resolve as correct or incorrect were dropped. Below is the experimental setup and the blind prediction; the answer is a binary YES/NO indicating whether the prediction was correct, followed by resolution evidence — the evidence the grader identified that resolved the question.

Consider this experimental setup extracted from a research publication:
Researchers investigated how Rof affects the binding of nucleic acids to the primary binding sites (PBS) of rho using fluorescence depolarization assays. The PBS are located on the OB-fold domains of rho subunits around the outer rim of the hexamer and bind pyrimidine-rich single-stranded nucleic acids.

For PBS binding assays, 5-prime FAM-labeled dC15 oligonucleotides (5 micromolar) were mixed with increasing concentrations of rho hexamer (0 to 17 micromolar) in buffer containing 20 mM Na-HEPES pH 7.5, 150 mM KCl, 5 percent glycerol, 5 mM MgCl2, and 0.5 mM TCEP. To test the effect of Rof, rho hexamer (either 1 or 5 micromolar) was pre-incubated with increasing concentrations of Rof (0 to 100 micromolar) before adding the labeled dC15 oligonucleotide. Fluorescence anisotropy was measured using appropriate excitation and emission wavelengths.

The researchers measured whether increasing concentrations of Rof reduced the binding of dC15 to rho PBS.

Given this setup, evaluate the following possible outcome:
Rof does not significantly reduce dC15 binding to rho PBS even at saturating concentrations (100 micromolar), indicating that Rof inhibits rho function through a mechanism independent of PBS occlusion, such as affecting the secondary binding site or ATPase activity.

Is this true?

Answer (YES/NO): NO